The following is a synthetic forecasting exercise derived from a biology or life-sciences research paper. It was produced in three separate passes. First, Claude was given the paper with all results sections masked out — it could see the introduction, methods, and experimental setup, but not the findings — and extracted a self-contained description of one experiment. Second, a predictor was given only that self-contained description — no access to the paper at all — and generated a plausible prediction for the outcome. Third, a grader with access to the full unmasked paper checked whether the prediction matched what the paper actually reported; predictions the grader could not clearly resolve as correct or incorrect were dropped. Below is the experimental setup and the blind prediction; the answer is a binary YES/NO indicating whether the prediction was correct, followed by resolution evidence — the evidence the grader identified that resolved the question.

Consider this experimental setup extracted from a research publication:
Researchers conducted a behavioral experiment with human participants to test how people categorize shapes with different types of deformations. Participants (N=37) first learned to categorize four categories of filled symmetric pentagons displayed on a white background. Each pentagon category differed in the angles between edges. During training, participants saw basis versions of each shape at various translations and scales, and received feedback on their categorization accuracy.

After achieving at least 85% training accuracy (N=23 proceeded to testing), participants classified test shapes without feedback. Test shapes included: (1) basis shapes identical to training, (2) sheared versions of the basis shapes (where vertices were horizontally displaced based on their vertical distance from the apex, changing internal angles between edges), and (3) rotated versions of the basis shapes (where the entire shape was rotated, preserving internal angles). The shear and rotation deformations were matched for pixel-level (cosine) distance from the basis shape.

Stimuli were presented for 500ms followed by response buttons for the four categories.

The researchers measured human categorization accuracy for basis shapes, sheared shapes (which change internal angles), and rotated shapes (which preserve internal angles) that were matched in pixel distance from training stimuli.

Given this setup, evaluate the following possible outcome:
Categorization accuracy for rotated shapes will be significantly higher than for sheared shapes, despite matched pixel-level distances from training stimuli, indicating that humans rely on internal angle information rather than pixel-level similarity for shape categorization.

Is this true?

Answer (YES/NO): YES